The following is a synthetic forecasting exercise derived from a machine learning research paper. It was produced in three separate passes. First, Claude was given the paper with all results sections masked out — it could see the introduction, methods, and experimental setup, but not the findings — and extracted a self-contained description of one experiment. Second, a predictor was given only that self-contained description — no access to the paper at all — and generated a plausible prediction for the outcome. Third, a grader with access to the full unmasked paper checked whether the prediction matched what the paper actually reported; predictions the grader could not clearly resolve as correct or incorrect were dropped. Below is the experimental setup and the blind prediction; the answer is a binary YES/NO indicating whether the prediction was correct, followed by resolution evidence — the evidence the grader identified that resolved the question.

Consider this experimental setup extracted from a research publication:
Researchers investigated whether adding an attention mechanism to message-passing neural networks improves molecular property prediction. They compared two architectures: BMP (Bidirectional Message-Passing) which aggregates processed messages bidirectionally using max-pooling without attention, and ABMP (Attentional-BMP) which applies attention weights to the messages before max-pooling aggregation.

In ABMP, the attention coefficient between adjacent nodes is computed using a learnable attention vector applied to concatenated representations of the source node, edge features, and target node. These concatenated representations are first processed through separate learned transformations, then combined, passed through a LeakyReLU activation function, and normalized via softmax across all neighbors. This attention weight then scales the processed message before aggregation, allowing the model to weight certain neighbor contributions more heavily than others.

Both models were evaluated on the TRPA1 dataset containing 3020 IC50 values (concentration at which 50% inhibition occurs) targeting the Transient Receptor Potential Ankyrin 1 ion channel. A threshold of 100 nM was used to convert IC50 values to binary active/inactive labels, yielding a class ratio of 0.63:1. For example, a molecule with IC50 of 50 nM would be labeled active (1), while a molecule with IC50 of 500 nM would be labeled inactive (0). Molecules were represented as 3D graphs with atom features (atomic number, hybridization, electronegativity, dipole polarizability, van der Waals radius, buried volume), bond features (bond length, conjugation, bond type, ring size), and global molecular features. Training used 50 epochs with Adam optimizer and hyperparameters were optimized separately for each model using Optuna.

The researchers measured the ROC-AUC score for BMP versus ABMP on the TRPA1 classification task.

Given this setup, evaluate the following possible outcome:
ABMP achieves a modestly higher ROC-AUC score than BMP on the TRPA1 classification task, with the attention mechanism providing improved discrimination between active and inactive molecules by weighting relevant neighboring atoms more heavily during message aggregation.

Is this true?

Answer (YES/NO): YES